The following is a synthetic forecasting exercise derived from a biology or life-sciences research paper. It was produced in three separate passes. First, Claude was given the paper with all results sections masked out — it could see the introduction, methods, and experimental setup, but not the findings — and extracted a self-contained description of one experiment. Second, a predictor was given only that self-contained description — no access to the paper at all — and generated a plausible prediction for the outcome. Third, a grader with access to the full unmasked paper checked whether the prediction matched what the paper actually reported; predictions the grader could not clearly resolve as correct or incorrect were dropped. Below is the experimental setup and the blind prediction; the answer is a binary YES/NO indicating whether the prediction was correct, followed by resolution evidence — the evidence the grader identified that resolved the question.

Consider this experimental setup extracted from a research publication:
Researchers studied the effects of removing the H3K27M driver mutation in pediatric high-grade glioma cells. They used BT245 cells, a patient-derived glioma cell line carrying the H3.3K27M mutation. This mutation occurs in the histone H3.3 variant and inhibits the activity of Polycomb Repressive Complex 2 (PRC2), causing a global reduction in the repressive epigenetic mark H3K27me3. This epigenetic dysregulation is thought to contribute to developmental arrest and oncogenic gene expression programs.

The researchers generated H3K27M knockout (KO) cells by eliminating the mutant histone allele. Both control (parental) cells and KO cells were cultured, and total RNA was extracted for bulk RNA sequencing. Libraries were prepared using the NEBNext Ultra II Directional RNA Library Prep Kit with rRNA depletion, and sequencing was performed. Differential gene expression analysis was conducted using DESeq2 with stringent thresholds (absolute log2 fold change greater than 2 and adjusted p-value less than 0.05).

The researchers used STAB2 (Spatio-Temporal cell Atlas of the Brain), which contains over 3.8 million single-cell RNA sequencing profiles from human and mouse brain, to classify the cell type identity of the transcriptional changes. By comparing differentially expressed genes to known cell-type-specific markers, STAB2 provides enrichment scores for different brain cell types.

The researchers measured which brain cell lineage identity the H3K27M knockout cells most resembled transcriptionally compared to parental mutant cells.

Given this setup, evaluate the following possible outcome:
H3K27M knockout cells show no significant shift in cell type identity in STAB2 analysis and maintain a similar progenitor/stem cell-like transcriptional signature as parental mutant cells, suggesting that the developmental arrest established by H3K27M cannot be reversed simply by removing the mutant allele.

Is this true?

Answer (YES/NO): NO